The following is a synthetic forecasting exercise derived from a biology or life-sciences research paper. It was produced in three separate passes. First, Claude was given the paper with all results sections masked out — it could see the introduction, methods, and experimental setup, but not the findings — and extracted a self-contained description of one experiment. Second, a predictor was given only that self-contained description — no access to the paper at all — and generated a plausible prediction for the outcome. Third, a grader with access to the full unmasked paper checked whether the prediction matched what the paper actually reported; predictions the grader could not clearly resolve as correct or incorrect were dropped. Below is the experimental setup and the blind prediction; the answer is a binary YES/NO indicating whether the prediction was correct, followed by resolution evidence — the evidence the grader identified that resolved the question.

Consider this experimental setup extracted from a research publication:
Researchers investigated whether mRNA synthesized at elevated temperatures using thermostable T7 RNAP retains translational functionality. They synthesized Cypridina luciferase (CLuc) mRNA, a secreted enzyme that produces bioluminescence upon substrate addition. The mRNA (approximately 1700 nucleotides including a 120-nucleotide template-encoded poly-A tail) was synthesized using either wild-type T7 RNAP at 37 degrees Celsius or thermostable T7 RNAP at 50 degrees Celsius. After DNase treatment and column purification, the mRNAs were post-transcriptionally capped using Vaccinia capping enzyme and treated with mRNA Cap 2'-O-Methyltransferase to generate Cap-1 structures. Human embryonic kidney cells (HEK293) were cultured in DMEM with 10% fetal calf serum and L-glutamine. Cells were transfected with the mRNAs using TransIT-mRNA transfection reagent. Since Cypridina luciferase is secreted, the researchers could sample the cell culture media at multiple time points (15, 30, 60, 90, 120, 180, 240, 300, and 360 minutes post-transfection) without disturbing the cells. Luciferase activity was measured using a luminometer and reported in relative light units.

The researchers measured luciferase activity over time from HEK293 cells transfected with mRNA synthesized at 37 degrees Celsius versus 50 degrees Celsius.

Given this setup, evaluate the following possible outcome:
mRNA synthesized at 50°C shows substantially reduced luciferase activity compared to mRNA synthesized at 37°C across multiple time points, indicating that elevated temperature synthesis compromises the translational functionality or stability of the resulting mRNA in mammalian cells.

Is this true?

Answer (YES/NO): NO